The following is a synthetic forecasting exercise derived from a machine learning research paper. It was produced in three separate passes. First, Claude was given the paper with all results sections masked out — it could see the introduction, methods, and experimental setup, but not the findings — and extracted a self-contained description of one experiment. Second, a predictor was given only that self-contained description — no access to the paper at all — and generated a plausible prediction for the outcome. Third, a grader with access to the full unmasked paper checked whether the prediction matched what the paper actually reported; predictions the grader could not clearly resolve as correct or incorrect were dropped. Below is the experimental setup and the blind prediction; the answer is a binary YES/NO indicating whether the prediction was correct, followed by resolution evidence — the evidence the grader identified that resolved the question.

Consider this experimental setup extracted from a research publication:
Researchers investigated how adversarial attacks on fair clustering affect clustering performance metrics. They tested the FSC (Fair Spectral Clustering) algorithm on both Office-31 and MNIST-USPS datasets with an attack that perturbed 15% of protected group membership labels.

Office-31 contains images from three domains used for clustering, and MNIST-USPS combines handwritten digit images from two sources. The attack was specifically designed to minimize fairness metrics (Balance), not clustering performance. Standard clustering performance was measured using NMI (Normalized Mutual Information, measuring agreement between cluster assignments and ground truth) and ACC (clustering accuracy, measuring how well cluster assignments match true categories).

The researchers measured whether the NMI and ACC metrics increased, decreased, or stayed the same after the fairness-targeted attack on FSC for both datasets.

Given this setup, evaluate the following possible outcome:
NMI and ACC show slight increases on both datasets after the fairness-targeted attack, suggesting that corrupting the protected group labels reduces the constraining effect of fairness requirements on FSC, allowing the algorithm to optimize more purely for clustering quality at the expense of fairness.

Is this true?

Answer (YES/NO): NO